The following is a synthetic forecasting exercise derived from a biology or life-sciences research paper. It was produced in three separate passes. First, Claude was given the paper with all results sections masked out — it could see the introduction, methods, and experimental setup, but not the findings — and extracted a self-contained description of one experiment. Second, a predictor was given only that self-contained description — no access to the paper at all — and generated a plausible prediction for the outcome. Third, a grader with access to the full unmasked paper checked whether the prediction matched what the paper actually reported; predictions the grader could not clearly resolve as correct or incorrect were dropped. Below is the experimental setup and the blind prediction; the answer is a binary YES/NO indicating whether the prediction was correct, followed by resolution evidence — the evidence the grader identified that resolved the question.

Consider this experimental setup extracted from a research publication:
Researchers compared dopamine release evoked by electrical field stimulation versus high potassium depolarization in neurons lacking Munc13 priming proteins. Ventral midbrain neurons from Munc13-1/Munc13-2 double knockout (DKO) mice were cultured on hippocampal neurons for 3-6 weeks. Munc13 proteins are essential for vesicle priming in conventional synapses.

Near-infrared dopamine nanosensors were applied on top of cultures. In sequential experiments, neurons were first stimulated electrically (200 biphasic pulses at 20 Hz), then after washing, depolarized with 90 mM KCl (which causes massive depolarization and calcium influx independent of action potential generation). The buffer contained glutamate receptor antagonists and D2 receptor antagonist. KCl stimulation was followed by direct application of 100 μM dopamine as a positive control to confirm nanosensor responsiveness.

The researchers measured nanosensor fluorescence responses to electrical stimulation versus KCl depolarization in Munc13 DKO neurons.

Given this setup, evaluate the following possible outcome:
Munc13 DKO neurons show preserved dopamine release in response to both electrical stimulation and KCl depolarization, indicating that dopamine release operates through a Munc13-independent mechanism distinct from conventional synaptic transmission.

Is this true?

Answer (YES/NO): NO